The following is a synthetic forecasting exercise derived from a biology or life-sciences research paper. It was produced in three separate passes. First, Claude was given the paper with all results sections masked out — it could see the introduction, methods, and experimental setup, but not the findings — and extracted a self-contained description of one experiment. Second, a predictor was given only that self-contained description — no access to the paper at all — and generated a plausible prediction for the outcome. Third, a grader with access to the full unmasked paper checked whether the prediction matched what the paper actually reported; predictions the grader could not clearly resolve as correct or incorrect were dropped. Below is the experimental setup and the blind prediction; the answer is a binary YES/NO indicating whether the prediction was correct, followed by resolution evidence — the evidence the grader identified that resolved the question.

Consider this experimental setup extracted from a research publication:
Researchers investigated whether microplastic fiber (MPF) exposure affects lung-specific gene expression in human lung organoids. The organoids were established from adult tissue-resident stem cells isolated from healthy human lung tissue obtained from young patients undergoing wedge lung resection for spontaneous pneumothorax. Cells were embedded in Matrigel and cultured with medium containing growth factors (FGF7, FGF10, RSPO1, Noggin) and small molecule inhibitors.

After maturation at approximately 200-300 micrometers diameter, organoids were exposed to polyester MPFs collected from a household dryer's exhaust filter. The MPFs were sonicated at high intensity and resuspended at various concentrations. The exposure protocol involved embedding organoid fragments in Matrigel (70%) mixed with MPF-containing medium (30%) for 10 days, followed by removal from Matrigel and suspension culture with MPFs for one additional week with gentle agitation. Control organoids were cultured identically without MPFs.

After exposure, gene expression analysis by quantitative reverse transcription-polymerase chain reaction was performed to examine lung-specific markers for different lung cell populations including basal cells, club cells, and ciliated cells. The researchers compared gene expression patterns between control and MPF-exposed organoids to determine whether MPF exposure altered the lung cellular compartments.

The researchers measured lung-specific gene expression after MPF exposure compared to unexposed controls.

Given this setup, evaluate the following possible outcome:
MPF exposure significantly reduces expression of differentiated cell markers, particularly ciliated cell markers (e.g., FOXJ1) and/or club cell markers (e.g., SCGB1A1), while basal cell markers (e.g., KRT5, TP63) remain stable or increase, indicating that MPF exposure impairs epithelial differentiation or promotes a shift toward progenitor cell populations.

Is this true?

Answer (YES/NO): NO